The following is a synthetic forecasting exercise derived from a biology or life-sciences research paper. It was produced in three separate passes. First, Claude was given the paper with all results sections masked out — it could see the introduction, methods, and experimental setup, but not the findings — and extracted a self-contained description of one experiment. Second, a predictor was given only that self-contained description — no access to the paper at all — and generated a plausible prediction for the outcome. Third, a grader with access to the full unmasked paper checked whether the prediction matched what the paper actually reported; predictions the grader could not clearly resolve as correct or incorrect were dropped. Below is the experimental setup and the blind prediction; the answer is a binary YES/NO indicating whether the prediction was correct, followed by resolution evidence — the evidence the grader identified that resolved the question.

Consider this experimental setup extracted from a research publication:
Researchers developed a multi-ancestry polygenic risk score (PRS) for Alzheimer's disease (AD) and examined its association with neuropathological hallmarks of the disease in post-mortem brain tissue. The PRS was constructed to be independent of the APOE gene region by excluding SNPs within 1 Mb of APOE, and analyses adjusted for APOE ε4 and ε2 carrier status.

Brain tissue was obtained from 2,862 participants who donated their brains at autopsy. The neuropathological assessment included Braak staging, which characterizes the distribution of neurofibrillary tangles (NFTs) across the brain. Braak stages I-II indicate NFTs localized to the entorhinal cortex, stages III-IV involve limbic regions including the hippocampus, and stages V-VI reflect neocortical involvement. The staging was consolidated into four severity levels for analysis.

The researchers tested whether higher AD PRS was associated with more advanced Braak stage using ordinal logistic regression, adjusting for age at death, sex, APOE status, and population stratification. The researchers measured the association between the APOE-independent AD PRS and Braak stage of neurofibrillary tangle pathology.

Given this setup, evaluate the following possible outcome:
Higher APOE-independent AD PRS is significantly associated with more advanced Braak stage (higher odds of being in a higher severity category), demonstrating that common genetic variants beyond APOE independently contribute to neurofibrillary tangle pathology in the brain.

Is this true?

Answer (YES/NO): YES